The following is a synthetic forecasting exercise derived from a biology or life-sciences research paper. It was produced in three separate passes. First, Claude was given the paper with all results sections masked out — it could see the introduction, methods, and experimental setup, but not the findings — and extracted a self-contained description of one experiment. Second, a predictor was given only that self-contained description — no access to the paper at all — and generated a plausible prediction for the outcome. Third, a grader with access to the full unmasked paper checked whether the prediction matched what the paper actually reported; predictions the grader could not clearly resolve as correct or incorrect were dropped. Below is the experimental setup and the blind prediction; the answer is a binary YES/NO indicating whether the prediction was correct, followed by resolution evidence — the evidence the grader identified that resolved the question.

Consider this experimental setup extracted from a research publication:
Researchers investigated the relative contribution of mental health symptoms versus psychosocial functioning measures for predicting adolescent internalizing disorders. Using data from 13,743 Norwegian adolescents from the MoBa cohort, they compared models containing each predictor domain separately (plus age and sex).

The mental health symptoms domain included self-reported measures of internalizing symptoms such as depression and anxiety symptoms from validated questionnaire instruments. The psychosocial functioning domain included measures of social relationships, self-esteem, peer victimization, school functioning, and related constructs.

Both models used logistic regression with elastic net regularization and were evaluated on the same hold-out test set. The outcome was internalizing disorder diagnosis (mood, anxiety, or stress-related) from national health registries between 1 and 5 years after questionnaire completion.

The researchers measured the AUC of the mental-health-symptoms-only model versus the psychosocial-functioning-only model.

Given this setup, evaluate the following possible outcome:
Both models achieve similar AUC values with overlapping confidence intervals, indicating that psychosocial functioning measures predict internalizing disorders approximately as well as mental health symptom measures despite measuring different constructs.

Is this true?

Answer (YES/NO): YES